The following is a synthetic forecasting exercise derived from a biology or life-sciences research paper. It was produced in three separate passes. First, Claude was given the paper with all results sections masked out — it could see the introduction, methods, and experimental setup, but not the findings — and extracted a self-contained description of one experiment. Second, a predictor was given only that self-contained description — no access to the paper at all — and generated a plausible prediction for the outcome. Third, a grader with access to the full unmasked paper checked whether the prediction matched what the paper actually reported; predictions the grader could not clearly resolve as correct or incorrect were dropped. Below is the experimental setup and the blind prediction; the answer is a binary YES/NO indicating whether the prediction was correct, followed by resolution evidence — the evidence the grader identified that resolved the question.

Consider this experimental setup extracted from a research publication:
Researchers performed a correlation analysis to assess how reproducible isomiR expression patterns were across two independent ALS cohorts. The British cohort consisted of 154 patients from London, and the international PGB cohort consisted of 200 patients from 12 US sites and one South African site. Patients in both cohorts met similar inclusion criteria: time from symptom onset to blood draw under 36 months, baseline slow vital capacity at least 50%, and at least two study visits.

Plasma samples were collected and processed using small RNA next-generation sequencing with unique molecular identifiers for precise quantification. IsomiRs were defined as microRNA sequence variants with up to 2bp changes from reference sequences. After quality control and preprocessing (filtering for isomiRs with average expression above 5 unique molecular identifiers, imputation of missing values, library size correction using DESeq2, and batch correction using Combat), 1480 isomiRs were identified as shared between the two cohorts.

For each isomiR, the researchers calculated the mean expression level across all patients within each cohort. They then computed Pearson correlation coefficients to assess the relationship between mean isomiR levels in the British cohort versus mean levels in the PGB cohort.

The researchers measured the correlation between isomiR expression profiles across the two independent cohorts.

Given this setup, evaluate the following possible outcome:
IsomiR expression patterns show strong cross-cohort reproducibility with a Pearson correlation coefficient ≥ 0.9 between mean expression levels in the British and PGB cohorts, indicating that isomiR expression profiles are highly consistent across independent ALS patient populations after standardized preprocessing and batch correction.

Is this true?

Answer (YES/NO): NO